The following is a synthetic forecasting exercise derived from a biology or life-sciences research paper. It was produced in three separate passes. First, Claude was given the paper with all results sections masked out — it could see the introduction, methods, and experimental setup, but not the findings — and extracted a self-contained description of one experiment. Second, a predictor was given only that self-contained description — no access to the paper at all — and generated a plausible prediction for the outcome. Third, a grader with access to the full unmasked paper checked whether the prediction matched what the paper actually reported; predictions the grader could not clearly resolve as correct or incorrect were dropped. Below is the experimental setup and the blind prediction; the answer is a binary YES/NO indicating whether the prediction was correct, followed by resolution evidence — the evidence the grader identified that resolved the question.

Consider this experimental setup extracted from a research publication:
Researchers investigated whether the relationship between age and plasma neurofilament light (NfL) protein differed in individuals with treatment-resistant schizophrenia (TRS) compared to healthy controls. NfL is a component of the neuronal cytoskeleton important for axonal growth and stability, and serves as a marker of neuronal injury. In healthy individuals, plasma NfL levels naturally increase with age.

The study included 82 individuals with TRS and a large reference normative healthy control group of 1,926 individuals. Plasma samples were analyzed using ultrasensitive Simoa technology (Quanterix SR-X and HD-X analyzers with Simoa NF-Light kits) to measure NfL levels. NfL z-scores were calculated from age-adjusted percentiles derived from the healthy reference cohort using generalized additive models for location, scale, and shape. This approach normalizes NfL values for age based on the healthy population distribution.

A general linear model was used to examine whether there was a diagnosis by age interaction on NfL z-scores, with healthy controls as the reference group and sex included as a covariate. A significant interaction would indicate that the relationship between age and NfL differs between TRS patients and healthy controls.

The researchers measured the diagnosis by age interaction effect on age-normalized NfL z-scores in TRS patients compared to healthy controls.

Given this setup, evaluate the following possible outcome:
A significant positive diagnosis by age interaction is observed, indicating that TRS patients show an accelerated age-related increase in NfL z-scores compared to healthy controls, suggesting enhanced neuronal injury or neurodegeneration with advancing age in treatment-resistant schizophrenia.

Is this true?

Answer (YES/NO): YES